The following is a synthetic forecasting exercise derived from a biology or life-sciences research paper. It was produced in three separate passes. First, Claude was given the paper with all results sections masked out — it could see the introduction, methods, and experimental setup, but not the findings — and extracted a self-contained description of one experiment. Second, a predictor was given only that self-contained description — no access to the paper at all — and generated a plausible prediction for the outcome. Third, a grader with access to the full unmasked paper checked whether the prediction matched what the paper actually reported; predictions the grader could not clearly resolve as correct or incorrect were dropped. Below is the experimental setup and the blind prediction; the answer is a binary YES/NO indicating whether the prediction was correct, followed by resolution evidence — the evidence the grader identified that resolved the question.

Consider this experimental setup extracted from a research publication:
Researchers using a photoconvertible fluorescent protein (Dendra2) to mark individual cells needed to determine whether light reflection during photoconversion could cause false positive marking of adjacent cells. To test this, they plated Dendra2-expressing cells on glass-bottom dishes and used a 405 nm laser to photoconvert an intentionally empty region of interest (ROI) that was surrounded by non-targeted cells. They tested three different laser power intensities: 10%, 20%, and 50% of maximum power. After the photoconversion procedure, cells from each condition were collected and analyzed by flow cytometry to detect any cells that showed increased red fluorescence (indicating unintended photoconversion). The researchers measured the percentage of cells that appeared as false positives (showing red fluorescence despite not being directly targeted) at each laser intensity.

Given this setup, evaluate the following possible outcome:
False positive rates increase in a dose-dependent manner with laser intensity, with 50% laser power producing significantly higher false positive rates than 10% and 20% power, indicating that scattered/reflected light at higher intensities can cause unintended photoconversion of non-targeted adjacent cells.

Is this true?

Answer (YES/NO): YES